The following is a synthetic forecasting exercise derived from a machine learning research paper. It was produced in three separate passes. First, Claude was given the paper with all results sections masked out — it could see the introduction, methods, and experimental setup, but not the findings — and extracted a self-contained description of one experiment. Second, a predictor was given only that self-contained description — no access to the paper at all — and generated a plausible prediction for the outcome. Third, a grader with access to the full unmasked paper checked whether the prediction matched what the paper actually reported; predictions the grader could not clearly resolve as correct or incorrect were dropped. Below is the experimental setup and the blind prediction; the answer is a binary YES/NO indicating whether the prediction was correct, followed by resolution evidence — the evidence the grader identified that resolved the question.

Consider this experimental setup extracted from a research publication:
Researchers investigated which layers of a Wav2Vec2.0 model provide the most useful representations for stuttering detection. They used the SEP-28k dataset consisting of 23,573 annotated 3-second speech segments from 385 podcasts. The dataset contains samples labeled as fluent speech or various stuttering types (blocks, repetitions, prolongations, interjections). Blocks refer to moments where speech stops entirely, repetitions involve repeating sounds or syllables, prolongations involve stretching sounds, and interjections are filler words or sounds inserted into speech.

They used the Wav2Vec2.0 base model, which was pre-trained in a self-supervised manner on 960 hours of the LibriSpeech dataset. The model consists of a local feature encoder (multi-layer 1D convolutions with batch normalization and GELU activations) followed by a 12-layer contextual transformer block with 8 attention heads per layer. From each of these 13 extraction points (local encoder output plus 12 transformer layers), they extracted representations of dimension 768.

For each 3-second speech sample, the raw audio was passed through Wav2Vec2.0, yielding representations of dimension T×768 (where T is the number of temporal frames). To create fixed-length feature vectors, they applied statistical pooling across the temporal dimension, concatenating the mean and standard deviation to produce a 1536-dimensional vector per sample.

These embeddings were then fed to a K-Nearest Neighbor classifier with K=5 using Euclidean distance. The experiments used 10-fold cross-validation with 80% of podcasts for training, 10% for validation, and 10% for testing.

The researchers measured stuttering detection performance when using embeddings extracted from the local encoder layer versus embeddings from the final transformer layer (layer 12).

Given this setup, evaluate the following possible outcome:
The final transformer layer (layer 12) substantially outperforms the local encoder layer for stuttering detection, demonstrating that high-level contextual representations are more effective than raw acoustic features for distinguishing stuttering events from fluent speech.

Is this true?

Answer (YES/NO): YES